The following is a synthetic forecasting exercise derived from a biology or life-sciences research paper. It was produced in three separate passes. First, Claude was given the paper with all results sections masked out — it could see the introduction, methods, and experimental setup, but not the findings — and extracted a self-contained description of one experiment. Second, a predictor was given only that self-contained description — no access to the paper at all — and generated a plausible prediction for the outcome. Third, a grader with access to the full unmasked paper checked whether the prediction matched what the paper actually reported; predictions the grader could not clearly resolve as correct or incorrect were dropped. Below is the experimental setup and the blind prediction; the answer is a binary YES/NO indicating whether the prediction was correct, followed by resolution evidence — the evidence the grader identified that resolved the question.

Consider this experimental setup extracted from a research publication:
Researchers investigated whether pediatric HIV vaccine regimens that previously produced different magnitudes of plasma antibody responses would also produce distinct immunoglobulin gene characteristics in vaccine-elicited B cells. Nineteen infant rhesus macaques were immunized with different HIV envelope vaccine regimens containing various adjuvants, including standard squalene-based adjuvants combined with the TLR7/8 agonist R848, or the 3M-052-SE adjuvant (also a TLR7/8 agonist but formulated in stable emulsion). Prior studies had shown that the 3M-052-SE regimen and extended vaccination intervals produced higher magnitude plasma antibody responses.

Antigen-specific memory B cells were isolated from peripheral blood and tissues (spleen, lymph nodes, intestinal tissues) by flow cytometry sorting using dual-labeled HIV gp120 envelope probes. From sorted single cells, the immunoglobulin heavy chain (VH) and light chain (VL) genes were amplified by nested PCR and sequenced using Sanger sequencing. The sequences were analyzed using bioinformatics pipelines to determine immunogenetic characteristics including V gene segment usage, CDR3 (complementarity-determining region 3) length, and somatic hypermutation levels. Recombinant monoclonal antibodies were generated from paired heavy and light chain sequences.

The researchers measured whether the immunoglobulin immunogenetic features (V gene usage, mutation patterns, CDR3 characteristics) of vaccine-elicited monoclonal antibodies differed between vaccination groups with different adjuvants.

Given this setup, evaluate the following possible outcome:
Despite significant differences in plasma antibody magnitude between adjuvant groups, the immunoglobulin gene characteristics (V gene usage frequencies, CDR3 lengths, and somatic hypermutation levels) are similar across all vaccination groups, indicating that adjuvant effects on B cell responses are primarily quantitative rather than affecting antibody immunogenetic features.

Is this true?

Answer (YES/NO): YES